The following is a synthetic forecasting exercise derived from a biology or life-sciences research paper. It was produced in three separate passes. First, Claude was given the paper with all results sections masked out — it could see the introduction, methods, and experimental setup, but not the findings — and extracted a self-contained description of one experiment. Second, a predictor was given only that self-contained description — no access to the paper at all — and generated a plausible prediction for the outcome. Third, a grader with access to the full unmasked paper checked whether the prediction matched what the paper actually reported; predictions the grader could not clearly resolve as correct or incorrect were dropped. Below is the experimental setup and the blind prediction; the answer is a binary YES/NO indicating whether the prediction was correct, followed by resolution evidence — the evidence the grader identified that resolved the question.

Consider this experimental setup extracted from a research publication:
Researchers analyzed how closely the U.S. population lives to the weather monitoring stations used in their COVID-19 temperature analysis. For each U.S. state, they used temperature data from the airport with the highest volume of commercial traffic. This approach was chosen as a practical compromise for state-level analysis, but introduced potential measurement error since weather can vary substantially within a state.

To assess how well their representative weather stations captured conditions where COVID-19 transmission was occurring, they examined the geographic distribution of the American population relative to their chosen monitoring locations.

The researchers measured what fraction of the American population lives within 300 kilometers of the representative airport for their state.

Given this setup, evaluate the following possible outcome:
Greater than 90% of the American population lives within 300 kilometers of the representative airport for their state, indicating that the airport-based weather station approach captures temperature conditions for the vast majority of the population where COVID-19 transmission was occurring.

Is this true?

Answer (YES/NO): NO